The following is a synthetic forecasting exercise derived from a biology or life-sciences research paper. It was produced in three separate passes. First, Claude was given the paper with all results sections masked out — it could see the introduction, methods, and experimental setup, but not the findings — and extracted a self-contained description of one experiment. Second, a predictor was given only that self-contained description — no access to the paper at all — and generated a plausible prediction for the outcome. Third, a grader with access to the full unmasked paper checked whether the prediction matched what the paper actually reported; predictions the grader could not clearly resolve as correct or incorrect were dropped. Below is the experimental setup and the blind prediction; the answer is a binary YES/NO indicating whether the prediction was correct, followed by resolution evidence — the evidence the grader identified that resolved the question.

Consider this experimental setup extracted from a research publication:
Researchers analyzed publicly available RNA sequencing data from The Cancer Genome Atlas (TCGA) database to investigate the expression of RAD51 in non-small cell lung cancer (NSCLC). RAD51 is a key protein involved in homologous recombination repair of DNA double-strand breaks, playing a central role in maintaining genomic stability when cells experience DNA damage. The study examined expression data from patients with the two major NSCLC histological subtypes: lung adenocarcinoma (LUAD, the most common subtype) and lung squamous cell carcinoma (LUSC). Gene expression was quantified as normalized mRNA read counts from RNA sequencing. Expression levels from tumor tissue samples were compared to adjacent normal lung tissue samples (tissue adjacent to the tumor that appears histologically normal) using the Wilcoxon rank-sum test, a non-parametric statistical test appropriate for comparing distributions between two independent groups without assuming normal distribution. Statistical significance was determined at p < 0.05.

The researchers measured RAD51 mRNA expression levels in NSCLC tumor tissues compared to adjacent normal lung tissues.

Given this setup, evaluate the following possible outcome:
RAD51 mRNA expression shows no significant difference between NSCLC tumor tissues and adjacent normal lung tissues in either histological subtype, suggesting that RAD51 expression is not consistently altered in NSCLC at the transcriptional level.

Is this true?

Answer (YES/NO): NO